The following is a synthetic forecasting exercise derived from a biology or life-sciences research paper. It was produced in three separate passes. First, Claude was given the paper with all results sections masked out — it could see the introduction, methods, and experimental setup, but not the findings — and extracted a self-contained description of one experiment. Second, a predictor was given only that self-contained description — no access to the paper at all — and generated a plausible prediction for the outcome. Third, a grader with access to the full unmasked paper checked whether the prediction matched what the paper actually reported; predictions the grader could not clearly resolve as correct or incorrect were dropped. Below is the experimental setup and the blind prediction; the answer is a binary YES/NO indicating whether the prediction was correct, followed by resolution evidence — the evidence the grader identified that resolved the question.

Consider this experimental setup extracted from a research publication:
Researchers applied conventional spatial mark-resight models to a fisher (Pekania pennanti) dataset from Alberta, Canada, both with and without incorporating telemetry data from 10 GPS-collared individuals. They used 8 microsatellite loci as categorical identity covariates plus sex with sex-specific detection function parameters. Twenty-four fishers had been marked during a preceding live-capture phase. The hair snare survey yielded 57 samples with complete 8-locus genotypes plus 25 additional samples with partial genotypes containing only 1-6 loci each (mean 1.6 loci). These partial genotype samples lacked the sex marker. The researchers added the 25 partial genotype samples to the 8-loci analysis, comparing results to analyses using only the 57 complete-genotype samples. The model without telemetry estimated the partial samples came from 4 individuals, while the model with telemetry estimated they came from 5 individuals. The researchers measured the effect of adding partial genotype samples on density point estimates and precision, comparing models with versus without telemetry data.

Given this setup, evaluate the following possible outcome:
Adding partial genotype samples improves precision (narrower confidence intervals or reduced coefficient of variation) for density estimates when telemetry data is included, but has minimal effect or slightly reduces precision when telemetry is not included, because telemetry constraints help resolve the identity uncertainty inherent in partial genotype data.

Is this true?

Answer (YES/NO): NO